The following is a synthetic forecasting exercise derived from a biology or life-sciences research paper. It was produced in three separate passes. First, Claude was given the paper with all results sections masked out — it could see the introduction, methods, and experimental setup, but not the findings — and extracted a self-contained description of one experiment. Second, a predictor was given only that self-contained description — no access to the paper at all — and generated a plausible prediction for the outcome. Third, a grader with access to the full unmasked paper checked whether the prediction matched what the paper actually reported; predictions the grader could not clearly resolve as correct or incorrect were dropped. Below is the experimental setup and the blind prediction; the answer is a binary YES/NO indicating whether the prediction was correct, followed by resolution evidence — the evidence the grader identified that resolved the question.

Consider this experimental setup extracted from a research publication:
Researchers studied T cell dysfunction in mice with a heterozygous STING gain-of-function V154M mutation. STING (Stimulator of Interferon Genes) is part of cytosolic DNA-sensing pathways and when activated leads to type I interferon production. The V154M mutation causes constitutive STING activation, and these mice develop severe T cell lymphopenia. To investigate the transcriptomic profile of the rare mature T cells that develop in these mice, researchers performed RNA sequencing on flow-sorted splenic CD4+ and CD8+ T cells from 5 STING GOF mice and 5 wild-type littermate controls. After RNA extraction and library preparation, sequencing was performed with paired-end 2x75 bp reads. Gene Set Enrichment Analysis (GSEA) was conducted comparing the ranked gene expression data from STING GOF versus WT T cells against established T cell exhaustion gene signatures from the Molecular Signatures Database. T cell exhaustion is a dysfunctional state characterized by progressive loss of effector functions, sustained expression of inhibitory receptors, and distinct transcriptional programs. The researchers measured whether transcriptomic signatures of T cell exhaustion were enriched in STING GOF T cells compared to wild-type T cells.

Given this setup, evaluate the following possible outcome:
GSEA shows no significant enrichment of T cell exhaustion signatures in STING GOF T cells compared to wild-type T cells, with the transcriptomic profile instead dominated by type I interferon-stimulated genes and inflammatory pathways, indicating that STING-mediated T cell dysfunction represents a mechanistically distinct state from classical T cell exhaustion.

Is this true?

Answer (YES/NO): NO